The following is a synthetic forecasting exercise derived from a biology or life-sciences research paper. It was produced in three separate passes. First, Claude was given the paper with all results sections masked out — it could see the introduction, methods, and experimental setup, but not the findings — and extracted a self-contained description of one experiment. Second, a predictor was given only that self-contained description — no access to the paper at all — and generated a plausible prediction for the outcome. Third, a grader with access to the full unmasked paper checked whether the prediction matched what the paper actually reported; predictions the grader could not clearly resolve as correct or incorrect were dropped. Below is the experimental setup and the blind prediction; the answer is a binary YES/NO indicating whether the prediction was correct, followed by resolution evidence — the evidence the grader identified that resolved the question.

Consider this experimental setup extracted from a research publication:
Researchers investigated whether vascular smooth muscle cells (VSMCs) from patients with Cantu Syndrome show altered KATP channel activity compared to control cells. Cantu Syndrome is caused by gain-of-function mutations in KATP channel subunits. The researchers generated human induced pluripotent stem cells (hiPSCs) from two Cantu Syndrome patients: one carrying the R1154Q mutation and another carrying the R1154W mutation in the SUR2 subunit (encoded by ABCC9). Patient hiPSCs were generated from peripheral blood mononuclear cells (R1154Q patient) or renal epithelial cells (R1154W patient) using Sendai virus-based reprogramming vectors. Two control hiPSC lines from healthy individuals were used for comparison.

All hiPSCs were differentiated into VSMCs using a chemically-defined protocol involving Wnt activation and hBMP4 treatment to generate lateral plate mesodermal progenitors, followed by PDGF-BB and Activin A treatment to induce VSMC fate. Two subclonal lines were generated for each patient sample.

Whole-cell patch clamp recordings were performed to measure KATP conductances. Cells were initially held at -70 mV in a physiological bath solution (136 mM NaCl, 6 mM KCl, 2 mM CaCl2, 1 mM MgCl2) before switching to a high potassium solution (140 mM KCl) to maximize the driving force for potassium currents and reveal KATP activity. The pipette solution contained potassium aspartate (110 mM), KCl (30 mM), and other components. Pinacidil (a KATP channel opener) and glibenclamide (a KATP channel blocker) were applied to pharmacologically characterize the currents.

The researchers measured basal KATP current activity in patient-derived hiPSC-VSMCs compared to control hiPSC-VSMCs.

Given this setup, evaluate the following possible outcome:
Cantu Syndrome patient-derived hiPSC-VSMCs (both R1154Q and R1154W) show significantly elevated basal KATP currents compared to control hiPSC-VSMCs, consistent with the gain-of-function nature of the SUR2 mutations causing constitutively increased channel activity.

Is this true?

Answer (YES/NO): YES